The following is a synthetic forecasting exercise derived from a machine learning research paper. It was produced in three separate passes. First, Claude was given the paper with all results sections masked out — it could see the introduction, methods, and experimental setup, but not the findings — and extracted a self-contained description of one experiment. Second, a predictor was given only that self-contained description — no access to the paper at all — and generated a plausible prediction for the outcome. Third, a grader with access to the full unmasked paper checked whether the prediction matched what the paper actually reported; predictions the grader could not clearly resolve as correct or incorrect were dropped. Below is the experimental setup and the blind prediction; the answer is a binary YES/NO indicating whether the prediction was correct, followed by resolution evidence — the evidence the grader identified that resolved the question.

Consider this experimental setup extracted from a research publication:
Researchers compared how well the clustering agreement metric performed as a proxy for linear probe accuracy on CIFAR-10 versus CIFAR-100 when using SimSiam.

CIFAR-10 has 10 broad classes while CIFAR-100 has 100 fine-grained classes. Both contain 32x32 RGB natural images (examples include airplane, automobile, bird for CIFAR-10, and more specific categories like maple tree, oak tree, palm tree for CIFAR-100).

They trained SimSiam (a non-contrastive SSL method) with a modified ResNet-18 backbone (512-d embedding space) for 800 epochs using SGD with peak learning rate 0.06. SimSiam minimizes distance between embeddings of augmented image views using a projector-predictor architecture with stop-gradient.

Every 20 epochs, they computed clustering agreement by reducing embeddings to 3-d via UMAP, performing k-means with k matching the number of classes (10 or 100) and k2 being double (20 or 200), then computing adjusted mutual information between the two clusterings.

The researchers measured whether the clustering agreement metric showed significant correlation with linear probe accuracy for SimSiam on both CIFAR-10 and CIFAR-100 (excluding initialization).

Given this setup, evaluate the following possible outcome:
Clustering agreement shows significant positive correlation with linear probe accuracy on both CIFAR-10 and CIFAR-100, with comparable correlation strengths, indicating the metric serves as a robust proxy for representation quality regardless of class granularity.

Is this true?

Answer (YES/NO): NO